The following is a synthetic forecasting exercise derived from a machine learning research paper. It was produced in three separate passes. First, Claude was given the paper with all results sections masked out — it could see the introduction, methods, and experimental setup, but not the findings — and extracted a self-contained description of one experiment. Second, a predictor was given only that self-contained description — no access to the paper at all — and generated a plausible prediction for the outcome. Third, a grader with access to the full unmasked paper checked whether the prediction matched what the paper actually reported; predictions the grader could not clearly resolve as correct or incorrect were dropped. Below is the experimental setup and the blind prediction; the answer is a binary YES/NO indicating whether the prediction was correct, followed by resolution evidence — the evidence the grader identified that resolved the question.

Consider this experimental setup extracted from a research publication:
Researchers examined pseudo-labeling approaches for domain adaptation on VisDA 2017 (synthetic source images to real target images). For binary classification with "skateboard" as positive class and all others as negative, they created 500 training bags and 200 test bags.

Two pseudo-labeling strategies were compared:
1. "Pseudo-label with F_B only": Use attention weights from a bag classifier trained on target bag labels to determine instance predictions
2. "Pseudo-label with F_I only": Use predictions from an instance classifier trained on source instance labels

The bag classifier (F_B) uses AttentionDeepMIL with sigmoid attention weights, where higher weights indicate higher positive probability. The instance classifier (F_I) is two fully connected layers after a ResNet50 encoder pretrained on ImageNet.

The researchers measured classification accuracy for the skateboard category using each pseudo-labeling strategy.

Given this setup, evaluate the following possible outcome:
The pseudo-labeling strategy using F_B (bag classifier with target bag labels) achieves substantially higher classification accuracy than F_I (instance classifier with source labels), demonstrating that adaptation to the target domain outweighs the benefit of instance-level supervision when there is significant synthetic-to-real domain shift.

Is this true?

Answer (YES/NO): NO